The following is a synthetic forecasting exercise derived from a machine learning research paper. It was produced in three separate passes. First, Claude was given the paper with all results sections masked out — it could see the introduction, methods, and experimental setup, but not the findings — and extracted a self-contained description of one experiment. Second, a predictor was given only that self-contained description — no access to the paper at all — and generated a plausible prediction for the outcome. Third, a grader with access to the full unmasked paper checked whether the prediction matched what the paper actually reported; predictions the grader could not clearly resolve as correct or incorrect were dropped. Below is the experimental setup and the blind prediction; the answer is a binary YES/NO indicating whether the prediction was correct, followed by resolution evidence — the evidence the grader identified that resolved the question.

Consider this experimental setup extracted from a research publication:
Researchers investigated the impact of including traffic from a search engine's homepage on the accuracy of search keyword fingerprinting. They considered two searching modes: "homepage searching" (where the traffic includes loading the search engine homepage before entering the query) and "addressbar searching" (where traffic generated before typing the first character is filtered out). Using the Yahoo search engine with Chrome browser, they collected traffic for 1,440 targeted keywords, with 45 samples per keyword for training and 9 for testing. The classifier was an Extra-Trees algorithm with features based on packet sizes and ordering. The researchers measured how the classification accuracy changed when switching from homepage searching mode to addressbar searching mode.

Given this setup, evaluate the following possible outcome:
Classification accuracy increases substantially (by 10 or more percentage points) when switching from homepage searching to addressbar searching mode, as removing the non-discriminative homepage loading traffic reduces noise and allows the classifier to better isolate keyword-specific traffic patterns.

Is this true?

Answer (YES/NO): YES